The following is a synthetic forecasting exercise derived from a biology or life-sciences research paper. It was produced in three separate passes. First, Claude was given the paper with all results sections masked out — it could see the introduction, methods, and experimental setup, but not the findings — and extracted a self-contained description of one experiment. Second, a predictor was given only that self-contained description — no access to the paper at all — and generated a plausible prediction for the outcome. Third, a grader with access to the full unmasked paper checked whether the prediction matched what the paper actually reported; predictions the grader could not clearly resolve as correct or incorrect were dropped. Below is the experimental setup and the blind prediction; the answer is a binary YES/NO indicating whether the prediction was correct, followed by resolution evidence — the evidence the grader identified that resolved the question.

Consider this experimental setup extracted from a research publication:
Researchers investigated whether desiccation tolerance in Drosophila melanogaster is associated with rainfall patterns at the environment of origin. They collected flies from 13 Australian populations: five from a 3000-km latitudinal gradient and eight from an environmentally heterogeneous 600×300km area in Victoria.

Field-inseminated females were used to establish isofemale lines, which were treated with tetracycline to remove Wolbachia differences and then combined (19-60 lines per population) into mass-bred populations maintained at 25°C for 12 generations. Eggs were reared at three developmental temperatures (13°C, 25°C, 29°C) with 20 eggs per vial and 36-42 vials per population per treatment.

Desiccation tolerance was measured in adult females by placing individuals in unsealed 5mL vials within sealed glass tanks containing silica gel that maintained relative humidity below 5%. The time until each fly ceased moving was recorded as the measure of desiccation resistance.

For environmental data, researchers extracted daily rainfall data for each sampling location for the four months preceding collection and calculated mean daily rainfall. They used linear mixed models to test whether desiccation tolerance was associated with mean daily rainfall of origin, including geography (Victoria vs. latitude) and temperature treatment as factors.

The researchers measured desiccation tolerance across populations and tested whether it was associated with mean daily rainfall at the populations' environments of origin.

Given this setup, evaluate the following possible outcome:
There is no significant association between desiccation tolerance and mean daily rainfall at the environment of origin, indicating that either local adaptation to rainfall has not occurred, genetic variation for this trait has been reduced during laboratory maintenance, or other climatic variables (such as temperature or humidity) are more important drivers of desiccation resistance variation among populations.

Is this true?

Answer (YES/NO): NO